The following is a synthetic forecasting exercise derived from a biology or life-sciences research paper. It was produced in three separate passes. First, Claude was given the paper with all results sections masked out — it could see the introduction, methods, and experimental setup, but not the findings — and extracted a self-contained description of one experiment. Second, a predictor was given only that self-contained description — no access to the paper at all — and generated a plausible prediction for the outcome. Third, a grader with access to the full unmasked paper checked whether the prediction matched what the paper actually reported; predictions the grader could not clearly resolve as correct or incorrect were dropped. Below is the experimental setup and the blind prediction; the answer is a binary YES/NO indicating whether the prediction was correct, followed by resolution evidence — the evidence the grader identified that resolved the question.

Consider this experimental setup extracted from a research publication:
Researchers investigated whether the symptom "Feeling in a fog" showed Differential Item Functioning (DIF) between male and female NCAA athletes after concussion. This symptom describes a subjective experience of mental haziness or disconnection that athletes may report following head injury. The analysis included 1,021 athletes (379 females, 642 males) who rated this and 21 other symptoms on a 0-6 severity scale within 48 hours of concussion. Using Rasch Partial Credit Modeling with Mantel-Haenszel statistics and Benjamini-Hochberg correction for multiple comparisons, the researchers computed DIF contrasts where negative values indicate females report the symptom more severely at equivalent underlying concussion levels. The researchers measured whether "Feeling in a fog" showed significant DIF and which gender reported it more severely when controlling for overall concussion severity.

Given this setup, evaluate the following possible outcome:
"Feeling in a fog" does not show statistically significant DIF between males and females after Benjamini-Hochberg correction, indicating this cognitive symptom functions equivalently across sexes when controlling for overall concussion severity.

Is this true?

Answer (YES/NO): NO